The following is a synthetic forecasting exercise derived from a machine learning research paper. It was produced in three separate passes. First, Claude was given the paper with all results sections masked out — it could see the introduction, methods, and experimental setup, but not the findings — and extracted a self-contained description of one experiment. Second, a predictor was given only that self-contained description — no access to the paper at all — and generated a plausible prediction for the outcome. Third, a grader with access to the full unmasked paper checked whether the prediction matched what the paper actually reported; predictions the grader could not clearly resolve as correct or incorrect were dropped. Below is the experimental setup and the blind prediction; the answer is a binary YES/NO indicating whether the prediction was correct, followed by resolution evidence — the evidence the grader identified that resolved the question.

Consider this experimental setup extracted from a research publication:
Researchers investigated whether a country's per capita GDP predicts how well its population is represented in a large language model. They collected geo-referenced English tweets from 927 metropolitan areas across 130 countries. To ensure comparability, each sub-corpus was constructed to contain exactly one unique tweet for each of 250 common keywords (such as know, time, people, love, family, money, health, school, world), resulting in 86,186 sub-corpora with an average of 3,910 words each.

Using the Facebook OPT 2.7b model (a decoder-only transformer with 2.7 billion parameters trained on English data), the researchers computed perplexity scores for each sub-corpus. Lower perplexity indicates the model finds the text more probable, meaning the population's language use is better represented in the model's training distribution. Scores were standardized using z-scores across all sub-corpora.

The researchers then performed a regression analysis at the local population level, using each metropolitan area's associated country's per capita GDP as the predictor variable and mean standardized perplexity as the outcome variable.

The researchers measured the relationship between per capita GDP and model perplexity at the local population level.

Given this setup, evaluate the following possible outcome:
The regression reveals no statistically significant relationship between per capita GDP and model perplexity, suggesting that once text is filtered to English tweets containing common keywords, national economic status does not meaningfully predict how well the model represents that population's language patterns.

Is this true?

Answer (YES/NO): YES